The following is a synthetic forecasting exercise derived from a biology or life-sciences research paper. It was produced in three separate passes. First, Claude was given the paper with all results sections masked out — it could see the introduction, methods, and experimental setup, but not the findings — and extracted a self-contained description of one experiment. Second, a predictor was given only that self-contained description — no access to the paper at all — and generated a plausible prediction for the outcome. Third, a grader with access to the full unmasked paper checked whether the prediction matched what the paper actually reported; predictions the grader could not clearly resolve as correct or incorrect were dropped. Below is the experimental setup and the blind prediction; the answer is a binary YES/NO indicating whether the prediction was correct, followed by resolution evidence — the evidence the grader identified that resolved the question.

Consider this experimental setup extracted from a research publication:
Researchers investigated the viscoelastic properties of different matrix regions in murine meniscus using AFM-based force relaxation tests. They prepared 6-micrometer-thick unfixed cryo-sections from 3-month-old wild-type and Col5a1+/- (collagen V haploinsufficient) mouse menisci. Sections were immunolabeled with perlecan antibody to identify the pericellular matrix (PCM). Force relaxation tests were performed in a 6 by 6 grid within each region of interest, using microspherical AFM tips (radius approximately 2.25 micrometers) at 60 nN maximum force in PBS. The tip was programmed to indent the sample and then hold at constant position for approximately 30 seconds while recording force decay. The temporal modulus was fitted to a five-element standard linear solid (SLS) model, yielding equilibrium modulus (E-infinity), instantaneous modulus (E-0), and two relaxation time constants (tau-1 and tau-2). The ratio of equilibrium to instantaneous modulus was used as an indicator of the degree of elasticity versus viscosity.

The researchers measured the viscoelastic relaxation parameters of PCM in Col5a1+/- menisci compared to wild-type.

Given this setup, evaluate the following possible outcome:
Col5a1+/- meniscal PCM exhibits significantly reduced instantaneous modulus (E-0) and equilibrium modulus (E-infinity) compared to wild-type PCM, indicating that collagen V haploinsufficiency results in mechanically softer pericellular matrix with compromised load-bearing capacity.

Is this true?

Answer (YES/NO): YES